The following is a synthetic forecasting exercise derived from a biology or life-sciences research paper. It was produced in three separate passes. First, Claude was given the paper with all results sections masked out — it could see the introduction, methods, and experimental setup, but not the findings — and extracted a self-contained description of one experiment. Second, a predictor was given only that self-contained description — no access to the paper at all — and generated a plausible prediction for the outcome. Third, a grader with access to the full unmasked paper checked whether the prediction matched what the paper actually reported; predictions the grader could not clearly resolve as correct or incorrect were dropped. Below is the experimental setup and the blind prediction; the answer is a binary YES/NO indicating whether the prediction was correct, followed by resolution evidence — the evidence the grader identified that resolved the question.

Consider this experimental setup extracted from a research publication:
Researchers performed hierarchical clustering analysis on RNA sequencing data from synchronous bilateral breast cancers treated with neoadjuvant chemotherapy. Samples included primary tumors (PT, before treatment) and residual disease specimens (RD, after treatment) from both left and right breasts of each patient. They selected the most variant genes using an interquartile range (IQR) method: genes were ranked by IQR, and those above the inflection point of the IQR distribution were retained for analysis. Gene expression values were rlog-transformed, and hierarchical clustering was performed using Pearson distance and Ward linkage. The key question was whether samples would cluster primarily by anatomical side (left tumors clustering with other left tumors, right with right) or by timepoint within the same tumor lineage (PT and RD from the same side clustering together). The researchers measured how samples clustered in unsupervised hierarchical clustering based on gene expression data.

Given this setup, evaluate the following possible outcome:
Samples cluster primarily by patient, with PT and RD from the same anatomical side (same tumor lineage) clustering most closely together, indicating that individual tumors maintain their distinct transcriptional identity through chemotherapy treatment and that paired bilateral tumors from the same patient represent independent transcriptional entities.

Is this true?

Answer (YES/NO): NO